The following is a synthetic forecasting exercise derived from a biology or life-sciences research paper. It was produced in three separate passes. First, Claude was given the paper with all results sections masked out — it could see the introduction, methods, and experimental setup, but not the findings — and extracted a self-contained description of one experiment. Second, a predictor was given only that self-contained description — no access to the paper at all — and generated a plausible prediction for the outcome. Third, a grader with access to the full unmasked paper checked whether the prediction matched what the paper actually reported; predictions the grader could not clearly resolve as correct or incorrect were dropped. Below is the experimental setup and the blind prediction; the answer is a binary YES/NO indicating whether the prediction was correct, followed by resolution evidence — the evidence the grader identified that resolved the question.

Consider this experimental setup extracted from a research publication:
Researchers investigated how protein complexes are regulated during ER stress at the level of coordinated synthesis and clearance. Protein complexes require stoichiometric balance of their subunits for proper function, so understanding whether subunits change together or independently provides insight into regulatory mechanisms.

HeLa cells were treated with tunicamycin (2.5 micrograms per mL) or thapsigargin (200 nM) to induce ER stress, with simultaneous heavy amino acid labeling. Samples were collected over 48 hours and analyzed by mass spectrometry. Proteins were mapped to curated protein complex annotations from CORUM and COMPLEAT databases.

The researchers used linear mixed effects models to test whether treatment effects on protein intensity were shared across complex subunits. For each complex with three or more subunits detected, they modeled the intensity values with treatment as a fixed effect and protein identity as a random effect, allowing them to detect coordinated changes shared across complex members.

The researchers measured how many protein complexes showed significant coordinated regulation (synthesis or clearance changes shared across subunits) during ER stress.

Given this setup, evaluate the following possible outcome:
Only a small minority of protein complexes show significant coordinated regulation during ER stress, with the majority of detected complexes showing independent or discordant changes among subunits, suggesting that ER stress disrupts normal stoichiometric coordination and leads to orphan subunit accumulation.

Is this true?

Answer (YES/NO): NO